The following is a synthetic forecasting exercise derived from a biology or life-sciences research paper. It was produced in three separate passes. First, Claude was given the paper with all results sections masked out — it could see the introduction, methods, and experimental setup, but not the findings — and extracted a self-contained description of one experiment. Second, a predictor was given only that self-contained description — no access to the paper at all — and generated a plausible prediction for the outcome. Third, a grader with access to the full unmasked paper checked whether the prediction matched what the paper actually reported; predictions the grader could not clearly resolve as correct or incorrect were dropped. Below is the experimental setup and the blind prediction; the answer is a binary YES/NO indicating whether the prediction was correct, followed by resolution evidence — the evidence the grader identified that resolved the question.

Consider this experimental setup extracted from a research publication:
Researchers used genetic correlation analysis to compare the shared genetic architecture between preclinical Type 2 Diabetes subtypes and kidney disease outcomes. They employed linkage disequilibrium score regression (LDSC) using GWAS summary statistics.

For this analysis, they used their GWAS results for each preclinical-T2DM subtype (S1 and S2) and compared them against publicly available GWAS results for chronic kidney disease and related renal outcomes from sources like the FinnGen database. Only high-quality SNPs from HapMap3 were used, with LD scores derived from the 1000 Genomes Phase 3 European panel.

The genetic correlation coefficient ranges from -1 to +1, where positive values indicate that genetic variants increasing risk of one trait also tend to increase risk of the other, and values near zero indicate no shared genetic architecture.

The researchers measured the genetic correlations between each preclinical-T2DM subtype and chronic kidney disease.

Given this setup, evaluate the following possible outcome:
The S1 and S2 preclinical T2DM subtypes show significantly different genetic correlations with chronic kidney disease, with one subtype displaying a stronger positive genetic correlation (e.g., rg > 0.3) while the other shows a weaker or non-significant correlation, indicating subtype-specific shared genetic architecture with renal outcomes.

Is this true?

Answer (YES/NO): NO